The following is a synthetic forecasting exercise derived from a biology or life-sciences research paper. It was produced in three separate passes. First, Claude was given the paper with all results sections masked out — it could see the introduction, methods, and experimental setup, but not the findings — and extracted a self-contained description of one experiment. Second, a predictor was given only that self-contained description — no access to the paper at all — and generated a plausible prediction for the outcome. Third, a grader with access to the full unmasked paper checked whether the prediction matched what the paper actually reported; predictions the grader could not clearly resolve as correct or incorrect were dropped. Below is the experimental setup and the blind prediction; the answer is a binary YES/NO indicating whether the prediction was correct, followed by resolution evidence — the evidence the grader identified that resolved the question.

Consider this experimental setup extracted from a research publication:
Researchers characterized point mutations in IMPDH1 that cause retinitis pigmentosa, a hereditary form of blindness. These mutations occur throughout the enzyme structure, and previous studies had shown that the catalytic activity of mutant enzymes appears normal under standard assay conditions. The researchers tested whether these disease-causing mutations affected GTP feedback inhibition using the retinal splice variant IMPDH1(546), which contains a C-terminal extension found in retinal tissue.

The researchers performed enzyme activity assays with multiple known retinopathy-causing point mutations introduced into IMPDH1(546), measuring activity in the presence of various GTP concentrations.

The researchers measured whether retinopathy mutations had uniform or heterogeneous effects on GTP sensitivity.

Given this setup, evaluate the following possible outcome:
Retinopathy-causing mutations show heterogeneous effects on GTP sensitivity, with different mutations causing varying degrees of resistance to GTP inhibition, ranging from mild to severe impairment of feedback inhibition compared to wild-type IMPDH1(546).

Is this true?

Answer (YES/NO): NO